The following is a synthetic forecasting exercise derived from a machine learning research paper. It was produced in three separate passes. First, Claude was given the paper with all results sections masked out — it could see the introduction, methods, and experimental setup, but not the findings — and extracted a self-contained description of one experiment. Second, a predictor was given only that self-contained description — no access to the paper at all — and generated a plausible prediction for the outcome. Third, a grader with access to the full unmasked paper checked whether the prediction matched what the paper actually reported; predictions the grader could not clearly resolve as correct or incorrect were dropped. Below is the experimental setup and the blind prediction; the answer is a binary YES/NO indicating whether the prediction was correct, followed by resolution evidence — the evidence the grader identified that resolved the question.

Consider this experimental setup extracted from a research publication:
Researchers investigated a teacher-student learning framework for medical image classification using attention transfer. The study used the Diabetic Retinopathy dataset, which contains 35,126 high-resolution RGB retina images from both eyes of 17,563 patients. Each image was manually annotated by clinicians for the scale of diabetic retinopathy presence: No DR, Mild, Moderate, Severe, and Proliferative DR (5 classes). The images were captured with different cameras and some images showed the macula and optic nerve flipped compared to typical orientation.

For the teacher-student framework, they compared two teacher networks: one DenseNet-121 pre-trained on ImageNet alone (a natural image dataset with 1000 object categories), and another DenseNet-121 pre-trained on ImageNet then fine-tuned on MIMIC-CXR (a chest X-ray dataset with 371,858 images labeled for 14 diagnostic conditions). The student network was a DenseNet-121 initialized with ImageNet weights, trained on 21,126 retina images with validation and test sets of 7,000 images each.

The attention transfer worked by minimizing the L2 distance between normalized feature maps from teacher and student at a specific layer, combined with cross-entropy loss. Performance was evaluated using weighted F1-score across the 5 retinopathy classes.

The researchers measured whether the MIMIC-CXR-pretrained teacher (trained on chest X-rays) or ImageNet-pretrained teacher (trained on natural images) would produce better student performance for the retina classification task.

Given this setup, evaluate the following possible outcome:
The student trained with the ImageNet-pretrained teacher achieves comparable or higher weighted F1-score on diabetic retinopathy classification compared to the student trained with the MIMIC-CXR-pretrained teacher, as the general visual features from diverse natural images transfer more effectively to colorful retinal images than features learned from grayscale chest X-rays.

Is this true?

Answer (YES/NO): YES